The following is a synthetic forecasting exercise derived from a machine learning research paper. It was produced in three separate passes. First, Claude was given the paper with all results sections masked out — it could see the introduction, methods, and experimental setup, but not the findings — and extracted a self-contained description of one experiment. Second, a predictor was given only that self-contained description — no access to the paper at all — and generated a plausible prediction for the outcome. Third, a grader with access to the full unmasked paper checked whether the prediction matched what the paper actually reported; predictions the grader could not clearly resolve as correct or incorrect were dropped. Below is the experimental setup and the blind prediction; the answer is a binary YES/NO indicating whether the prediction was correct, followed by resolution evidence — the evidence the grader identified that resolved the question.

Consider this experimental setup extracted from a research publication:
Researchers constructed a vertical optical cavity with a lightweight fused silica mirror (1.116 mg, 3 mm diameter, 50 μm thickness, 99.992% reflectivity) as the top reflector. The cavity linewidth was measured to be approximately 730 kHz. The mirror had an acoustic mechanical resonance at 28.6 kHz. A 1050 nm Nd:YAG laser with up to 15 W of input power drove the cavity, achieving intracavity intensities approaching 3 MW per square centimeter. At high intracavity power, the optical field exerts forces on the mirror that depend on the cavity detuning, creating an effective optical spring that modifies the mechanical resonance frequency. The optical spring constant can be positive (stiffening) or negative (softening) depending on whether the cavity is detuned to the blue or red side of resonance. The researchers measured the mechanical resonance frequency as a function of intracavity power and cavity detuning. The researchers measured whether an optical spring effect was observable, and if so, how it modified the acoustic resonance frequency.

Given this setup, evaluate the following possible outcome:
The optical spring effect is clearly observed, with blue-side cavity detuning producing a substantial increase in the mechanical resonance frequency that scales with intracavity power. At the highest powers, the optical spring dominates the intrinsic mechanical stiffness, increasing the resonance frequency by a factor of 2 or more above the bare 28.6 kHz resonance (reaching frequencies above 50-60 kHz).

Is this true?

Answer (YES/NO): NO